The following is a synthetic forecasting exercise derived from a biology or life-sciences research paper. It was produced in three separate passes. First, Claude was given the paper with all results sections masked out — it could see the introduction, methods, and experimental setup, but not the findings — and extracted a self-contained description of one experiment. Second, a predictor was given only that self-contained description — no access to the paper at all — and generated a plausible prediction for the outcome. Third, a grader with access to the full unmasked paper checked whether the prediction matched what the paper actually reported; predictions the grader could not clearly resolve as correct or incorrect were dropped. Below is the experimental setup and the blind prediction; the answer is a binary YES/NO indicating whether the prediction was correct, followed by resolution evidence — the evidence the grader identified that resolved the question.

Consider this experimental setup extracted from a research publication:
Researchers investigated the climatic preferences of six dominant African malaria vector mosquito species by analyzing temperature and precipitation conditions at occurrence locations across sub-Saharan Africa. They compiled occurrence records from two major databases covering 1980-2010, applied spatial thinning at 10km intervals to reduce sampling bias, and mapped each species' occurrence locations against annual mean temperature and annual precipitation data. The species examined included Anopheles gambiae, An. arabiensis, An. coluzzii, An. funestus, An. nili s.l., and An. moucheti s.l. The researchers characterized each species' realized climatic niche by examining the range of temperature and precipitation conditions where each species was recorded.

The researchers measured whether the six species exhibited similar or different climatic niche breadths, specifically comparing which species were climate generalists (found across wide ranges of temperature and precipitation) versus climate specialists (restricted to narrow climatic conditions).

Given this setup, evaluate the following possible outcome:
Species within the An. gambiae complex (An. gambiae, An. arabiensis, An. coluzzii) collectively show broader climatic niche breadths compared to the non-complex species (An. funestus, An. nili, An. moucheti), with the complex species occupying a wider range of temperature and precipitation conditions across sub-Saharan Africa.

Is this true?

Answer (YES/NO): NO